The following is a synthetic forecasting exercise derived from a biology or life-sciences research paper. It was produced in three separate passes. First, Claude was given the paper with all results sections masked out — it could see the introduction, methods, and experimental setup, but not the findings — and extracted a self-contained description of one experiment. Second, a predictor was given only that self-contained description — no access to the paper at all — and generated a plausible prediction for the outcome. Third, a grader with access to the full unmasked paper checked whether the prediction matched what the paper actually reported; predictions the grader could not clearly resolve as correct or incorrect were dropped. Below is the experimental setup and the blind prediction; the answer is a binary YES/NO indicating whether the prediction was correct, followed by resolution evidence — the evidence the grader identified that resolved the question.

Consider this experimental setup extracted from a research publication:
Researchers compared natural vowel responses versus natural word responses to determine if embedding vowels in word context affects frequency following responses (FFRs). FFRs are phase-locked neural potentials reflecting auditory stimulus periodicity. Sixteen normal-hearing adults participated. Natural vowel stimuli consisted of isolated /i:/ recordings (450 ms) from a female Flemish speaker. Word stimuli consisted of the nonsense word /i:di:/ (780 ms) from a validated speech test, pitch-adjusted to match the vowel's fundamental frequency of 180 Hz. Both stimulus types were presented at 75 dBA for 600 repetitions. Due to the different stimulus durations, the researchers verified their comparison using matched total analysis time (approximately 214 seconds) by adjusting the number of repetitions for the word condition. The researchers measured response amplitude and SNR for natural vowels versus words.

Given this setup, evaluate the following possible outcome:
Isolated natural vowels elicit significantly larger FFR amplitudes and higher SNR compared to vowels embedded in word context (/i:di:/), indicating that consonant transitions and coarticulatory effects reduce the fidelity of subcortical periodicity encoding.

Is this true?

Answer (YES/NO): NO